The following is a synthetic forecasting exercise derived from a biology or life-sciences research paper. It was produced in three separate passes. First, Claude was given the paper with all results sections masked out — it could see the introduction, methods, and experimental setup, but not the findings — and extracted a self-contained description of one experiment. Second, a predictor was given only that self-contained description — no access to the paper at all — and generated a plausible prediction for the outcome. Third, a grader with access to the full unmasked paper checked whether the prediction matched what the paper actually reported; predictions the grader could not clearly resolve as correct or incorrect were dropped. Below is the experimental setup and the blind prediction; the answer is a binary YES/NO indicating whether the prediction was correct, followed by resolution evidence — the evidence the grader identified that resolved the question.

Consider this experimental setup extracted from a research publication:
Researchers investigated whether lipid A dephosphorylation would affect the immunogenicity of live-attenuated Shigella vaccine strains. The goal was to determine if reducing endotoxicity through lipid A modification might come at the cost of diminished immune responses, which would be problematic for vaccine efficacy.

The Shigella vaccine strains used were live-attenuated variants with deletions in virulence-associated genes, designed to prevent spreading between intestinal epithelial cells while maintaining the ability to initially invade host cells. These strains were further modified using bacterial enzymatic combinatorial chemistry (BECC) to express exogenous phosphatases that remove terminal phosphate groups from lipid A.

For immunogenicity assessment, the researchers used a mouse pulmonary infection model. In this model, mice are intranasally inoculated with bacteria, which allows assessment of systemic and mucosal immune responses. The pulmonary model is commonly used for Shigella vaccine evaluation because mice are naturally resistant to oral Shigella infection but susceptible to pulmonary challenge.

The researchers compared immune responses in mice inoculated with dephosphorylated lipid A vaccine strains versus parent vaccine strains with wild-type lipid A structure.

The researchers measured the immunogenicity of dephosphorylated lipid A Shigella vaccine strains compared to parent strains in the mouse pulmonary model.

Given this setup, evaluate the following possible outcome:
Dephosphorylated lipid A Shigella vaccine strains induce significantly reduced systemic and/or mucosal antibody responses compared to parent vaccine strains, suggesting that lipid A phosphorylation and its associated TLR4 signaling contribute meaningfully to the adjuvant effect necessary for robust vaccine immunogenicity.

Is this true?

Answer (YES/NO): NO